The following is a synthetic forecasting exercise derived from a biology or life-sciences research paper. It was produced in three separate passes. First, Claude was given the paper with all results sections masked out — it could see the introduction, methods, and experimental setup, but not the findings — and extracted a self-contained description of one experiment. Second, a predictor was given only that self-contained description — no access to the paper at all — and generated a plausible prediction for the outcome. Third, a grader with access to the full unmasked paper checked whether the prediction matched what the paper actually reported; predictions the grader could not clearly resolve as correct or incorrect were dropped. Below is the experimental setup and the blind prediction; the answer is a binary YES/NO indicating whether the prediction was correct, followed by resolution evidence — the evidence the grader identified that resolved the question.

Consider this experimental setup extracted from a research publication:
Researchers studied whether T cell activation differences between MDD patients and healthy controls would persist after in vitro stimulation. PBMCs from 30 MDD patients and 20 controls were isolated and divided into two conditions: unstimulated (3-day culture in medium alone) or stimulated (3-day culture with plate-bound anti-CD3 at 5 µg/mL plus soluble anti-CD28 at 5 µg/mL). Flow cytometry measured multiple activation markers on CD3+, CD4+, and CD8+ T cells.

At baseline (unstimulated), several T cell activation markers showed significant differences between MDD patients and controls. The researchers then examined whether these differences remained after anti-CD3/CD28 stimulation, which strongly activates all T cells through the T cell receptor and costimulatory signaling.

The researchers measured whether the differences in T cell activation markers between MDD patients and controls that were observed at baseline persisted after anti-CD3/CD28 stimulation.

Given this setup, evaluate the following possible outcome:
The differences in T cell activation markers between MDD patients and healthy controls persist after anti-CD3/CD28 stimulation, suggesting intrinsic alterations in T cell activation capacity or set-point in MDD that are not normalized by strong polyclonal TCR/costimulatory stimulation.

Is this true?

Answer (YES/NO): NO